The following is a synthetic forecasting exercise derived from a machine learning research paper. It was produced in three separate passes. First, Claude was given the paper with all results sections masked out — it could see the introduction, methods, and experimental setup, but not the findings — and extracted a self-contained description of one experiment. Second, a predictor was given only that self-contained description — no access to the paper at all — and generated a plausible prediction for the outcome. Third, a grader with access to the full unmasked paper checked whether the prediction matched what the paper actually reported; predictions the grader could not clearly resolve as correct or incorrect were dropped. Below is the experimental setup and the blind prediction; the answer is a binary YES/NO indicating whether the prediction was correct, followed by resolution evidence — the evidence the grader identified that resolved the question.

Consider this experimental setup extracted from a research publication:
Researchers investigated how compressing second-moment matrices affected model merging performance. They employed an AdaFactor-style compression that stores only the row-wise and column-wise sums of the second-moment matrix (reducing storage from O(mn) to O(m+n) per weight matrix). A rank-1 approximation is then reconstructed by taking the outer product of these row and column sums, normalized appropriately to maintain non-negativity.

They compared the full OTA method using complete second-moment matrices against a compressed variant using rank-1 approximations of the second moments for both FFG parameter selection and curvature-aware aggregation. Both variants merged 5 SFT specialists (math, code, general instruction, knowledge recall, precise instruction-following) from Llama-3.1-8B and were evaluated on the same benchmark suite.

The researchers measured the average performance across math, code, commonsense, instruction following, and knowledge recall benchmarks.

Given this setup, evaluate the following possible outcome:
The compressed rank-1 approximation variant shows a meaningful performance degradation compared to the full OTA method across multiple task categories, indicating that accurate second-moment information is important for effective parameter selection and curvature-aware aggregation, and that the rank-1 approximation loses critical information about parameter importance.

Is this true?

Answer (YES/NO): NO